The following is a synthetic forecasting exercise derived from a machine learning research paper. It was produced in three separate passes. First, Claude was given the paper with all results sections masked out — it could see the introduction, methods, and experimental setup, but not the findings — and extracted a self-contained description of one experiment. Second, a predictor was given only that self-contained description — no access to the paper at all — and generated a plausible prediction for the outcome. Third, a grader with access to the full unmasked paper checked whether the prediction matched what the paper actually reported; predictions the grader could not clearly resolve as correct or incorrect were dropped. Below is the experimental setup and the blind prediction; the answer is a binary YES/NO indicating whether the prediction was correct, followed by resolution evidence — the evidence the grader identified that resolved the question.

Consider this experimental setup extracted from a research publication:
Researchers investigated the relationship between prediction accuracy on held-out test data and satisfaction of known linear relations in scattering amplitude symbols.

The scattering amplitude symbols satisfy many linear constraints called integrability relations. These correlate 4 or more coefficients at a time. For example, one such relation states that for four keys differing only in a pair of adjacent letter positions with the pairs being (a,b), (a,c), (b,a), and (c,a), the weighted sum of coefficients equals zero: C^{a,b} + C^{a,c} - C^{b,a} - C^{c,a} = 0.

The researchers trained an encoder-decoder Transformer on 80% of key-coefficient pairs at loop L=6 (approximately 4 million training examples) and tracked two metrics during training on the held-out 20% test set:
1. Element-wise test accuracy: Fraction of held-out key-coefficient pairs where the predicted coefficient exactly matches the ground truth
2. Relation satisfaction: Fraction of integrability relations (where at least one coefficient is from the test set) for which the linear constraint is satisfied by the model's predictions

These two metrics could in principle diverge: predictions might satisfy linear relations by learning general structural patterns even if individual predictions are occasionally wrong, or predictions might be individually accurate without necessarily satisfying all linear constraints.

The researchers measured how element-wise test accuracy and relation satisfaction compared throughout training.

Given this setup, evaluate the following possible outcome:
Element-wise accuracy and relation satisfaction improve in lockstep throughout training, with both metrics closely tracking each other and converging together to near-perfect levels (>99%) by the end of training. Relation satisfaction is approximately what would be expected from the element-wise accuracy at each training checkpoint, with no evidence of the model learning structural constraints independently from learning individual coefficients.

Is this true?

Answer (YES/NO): NO